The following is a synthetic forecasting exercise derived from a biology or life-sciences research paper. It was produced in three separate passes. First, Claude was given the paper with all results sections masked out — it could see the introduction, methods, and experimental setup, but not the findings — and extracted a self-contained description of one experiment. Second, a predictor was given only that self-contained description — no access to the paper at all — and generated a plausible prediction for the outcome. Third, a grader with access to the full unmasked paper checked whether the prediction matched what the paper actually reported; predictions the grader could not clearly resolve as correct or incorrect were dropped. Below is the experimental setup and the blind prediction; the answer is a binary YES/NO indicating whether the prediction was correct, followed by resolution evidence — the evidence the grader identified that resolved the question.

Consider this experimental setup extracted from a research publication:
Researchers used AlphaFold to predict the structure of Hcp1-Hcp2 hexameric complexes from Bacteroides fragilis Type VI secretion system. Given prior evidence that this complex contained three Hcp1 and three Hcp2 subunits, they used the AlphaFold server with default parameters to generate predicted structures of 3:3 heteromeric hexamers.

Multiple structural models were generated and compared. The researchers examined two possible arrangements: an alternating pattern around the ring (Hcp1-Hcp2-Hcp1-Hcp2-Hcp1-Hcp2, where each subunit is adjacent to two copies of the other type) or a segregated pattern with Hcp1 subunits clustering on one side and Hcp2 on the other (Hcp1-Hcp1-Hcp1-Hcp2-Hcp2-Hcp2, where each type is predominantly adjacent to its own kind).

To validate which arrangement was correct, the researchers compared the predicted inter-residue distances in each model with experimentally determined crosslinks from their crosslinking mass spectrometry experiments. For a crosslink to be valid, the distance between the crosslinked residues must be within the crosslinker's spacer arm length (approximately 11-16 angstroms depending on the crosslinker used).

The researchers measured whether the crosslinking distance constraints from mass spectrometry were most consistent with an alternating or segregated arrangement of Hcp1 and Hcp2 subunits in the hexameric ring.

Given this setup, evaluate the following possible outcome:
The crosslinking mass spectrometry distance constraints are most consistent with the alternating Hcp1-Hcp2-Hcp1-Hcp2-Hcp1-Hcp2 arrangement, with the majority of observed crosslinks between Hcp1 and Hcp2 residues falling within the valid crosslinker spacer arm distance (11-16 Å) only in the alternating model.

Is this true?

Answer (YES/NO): NO